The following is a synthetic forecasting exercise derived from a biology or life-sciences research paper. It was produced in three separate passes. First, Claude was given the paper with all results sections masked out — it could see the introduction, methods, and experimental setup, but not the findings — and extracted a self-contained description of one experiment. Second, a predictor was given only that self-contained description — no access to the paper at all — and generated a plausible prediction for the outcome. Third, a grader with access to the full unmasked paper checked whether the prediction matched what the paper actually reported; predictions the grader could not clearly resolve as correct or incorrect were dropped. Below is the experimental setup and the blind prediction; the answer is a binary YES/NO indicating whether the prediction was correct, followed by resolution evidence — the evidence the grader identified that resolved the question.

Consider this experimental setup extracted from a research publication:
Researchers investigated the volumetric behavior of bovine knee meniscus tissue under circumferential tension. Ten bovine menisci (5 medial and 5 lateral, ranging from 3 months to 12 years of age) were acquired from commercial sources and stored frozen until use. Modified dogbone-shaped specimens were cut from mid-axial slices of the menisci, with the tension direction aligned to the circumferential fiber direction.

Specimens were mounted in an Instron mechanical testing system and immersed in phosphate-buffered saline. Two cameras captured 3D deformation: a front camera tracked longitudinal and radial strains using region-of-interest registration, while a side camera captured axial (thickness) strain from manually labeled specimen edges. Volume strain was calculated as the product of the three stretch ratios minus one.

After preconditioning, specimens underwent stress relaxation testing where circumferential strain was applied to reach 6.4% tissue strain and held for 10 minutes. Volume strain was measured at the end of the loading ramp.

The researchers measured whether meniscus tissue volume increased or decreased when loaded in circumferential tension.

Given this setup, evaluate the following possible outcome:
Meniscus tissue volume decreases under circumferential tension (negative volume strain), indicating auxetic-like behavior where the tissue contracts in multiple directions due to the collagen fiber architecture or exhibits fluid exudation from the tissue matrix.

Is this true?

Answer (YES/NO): YES